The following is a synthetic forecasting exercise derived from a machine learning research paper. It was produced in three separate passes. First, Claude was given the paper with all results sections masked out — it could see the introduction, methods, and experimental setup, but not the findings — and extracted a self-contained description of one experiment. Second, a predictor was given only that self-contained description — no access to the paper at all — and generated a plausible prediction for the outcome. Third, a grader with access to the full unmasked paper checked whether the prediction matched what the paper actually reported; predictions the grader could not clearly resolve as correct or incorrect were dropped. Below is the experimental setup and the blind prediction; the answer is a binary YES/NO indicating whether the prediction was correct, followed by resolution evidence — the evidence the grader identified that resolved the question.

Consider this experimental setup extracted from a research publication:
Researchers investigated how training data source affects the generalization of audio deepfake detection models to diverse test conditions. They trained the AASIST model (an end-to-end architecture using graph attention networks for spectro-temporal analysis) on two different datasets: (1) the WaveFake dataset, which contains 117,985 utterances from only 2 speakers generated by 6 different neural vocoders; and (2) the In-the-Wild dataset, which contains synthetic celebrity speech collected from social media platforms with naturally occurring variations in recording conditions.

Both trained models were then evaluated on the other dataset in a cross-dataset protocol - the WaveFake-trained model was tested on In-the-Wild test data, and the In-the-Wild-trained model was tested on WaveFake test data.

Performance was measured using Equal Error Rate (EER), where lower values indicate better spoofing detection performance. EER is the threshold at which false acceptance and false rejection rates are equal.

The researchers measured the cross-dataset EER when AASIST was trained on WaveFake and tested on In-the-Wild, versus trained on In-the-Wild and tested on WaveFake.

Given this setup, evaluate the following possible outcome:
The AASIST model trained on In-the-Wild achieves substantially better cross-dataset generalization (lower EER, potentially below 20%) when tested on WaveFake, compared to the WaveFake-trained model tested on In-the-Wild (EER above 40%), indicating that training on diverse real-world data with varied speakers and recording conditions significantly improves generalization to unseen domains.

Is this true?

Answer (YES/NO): NO